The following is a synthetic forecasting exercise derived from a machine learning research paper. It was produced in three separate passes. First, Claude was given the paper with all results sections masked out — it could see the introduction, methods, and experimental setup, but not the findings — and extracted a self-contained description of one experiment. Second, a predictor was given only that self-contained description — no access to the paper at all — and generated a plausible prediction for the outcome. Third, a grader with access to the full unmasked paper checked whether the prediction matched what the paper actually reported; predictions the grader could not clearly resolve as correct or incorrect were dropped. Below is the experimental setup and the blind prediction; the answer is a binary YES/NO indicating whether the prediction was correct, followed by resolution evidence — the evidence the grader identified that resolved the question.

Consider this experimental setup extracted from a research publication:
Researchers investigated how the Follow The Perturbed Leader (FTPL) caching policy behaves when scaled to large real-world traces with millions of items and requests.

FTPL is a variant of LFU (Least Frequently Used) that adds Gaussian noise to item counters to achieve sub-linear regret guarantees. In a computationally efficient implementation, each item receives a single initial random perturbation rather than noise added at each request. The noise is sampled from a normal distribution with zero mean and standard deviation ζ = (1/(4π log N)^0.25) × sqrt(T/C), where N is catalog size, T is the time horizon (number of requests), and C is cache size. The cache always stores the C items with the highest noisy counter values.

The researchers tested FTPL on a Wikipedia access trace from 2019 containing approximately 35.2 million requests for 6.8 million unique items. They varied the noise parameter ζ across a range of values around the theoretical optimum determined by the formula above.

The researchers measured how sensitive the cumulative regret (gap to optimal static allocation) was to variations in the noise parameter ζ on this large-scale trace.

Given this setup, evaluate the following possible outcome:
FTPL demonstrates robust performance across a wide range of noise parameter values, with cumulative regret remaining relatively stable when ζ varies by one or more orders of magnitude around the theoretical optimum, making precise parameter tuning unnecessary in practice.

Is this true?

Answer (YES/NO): NO